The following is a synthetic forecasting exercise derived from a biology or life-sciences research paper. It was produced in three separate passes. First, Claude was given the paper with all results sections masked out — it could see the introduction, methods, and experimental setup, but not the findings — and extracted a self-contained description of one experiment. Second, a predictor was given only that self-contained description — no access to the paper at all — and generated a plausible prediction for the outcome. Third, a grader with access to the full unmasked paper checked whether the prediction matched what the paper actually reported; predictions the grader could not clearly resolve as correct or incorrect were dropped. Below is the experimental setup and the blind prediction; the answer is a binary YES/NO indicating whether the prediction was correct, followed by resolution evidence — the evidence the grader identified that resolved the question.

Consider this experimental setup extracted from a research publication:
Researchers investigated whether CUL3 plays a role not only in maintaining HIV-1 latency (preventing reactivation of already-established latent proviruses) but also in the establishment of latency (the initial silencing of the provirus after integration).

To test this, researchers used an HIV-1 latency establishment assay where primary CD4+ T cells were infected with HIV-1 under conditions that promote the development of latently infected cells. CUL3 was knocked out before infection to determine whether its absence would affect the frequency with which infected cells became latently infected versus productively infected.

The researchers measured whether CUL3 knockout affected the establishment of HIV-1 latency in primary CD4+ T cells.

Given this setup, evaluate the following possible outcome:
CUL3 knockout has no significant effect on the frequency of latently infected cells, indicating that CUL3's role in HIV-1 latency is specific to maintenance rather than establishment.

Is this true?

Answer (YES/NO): NO